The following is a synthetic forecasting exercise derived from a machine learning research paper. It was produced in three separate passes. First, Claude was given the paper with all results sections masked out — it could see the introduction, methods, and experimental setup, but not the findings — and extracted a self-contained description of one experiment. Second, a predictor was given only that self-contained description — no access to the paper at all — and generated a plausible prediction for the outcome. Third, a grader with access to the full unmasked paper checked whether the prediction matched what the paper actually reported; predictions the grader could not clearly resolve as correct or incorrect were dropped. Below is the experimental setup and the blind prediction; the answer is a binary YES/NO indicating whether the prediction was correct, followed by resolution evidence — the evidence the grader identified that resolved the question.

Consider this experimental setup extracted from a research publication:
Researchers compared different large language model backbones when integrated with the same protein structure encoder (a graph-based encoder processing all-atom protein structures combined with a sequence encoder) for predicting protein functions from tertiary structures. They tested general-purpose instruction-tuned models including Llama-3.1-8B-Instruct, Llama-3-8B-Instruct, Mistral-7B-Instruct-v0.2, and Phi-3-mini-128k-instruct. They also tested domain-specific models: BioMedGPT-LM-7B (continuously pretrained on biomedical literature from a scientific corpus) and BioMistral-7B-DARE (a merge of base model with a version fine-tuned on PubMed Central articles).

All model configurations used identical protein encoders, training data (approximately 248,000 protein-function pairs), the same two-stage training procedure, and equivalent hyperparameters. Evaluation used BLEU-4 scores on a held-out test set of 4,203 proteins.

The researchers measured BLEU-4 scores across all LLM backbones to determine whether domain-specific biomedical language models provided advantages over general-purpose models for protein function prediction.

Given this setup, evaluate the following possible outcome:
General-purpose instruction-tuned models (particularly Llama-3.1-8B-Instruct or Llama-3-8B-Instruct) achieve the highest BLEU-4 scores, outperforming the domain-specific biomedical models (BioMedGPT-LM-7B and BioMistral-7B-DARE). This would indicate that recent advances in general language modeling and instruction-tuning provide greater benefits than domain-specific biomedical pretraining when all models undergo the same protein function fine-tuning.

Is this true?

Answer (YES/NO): NO